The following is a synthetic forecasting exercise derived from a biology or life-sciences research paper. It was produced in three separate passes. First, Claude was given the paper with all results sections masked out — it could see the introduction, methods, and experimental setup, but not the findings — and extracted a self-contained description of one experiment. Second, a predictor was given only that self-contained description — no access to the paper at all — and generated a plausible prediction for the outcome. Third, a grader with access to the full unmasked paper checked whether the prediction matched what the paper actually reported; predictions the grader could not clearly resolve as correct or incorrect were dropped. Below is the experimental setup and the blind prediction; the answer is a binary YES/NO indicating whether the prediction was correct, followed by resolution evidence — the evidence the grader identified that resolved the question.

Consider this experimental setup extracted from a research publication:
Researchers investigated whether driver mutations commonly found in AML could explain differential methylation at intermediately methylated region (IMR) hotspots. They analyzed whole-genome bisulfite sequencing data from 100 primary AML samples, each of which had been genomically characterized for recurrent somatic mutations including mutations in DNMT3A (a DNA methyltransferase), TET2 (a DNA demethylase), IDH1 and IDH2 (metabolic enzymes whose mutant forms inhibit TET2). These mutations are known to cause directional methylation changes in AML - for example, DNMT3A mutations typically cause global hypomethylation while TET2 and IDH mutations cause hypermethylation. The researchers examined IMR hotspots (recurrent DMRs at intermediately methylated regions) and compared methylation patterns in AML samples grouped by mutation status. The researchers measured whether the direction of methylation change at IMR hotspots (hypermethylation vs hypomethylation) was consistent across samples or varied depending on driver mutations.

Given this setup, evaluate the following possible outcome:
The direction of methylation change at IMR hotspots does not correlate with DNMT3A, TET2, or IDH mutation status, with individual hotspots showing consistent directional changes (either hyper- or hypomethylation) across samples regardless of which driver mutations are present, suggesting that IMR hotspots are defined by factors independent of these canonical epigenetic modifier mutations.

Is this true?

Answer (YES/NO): YES